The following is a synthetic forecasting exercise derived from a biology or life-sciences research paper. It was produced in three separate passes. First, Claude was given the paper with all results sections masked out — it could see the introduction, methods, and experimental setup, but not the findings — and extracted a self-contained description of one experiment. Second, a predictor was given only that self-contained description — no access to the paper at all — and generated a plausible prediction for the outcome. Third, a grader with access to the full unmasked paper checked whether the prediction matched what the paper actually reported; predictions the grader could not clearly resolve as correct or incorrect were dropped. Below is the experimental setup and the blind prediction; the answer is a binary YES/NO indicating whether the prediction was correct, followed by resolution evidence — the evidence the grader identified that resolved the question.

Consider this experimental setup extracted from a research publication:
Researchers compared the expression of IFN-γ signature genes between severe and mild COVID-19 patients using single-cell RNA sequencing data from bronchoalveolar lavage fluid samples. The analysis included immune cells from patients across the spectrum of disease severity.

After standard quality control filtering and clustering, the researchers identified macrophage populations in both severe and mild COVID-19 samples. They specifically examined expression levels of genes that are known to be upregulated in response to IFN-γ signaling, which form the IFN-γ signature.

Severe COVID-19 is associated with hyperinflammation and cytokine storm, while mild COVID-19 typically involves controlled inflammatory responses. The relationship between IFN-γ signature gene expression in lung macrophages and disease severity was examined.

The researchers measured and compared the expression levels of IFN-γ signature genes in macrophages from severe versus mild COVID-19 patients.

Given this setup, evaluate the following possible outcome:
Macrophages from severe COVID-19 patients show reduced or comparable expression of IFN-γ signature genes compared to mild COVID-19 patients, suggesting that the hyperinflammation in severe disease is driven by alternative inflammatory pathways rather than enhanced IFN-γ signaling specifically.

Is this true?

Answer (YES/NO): NO